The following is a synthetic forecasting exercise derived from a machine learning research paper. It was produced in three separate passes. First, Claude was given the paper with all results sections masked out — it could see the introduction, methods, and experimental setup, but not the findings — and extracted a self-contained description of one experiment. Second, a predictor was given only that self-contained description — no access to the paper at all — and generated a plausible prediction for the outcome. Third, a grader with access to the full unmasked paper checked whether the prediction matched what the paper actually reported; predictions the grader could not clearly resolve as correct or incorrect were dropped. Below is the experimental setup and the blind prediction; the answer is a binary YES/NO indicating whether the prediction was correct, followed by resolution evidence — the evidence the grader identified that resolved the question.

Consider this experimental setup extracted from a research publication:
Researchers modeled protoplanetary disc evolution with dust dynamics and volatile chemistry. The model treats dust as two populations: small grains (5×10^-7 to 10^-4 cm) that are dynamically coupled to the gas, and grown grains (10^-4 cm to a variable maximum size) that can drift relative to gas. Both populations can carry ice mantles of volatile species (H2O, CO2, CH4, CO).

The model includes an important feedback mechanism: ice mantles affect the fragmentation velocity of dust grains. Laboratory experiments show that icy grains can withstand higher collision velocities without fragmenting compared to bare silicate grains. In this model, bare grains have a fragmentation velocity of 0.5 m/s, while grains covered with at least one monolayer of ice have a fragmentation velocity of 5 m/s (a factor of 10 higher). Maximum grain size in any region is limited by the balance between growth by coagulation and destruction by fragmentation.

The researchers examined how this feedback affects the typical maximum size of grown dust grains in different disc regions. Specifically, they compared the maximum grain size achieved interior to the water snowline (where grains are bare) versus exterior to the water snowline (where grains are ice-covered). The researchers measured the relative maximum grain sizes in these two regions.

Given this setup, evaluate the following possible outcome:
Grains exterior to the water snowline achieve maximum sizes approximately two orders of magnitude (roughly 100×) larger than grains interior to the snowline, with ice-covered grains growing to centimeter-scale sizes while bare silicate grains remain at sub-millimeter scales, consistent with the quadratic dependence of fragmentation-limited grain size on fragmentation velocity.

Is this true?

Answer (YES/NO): YES